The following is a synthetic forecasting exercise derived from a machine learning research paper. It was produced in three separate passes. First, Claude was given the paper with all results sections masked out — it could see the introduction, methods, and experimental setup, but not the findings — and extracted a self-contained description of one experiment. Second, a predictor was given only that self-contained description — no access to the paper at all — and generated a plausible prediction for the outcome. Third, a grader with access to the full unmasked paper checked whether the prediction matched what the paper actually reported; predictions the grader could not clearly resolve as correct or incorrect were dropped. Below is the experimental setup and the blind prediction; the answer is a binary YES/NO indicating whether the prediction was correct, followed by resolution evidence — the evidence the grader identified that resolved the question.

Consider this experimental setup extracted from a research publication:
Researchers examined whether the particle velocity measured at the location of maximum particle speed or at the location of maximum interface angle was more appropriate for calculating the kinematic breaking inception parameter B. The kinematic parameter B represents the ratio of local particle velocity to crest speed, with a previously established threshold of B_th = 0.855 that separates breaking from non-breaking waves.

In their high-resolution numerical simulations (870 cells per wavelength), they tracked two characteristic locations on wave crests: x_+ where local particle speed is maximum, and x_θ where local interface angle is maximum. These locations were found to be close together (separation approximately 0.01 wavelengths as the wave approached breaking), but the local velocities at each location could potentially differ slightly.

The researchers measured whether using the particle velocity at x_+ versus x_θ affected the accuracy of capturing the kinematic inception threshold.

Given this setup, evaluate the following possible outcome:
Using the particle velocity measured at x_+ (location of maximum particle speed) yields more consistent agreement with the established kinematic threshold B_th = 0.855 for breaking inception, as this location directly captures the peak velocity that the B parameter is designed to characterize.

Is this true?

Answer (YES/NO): YES